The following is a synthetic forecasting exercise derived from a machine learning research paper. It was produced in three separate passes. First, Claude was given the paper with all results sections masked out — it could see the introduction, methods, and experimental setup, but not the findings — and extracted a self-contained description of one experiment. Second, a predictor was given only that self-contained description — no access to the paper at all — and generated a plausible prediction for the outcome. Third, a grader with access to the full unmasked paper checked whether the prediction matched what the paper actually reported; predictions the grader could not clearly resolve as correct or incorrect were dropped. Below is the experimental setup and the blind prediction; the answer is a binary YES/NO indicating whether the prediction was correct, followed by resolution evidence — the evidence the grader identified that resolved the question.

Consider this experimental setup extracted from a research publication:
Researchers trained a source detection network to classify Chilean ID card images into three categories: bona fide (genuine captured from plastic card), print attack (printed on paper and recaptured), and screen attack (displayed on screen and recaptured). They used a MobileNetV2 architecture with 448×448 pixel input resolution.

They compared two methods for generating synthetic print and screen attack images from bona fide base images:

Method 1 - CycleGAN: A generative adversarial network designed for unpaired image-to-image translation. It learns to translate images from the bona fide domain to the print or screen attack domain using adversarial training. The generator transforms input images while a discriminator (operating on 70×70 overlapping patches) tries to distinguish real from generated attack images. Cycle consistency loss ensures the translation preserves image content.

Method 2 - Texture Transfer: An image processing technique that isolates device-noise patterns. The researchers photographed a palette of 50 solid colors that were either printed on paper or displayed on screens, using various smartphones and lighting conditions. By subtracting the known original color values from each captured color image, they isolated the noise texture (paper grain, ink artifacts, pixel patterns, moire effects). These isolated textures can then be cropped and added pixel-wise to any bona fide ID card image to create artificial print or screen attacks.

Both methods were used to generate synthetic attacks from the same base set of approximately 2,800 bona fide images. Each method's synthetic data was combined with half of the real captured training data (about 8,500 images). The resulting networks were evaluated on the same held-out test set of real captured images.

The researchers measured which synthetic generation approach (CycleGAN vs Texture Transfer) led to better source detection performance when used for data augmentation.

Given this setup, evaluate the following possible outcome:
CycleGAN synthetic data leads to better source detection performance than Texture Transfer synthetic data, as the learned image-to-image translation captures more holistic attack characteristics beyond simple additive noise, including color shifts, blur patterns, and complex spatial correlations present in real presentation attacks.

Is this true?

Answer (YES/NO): YES